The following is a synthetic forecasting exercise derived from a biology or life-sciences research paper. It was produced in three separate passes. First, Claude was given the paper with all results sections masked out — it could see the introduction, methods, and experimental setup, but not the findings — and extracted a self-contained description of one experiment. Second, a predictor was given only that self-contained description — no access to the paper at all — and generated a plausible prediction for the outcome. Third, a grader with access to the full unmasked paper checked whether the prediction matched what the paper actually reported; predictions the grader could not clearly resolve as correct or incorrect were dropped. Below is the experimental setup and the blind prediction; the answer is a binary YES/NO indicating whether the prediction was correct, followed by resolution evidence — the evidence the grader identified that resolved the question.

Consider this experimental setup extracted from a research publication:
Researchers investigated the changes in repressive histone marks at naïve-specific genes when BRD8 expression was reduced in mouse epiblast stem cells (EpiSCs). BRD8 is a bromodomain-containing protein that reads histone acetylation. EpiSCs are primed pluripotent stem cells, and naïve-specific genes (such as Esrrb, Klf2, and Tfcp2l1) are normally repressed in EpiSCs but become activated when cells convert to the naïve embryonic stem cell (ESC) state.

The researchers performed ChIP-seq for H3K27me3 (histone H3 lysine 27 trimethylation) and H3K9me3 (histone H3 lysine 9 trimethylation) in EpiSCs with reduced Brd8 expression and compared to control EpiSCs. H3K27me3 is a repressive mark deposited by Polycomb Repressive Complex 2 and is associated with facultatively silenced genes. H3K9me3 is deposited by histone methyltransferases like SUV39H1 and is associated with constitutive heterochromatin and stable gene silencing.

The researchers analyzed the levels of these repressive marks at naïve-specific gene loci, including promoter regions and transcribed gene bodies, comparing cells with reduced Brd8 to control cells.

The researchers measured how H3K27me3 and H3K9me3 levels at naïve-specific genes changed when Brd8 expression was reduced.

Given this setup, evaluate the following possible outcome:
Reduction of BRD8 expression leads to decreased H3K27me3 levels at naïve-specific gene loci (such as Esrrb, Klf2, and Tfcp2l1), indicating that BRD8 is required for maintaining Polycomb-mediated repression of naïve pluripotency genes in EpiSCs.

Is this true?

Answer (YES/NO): NO